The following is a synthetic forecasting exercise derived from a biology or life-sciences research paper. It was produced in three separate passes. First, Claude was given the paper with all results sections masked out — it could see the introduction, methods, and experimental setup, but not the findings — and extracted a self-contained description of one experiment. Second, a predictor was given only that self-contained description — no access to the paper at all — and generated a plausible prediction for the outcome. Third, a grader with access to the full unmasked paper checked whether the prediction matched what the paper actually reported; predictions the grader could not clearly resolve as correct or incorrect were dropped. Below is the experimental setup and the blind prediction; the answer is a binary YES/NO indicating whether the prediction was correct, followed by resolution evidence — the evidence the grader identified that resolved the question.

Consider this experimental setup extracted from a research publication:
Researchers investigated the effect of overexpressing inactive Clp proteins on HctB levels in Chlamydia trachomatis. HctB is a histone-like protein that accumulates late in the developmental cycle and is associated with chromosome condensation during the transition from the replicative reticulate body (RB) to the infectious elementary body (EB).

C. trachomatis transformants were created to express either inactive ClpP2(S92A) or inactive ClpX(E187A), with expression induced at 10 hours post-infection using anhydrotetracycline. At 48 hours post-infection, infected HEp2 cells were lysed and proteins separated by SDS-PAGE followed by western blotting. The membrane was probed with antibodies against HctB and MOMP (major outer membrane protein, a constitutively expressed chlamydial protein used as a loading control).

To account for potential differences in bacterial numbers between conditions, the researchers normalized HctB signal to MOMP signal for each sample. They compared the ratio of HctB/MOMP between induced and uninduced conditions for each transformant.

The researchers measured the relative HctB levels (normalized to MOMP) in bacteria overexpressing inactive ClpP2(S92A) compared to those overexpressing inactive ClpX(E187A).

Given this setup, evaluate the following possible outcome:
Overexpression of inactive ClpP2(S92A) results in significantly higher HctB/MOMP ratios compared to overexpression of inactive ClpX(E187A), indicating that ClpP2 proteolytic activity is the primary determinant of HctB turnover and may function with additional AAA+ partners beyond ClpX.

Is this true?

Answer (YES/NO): NO